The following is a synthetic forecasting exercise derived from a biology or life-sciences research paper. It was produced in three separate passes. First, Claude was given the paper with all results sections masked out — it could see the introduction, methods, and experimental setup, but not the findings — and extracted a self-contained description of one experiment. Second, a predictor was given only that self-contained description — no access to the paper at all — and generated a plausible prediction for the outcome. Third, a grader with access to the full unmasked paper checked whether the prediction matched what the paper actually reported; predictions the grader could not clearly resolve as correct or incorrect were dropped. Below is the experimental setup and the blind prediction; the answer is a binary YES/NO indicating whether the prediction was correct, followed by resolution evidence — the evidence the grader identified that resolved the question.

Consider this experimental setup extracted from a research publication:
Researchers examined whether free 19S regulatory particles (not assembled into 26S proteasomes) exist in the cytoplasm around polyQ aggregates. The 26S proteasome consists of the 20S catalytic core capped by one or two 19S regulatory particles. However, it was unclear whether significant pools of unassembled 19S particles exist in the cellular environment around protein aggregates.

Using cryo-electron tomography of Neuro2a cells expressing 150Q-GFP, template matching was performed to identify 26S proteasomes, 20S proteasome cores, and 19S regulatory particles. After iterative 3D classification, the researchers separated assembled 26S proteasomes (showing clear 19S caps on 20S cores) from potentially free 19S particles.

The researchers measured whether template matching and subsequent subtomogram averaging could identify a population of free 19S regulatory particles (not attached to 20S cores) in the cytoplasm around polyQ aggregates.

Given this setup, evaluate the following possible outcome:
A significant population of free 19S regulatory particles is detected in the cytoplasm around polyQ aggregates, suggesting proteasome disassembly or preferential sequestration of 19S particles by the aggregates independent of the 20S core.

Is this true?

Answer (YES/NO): YES